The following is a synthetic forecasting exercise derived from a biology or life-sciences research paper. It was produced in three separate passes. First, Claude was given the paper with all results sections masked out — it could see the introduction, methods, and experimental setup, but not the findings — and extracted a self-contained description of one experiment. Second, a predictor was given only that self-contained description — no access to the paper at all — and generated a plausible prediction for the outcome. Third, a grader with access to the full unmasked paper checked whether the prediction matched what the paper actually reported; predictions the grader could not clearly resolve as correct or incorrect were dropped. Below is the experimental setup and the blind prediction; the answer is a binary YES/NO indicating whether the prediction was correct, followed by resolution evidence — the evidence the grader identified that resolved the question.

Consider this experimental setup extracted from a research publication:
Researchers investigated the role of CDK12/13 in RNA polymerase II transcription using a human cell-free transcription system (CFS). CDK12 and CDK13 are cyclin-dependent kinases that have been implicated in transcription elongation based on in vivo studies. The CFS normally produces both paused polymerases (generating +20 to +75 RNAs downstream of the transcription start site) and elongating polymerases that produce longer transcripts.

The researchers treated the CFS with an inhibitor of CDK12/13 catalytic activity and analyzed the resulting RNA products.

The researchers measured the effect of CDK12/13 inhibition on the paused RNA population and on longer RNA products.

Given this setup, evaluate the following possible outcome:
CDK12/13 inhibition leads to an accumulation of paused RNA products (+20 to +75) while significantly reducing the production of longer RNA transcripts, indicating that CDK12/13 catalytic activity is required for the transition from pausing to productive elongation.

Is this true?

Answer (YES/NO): NO